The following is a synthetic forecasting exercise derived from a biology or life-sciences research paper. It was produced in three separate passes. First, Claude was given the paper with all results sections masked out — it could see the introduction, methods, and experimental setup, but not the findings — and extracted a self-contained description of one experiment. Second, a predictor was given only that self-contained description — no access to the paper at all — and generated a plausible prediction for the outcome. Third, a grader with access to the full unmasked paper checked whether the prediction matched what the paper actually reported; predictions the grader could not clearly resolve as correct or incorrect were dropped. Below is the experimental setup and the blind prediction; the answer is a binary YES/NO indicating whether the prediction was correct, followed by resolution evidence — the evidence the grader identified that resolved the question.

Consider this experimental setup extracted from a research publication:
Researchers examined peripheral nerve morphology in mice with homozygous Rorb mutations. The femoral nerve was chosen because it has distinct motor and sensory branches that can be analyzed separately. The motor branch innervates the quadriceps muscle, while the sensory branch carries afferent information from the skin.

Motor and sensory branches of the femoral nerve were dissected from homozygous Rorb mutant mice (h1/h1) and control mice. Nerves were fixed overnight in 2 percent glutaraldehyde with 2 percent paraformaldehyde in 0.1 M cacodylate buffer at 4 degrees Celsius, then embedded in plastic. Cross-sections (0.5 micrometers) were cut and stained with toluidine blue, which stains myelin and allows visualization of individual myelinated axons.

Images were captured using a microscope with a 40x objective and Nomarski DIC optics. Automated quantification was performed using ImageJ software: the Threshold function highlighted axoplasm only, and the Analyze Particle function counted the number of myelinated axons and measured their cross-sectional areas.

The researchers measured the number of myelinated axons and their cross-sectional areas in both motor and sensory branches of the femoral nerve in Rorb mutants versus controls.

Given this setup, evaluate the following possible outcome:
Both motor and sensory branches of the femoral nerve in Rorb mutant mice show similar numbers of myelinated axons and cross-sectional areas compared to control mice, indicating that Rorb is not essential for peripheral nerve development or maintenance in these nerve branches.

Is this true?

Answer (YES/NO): YES